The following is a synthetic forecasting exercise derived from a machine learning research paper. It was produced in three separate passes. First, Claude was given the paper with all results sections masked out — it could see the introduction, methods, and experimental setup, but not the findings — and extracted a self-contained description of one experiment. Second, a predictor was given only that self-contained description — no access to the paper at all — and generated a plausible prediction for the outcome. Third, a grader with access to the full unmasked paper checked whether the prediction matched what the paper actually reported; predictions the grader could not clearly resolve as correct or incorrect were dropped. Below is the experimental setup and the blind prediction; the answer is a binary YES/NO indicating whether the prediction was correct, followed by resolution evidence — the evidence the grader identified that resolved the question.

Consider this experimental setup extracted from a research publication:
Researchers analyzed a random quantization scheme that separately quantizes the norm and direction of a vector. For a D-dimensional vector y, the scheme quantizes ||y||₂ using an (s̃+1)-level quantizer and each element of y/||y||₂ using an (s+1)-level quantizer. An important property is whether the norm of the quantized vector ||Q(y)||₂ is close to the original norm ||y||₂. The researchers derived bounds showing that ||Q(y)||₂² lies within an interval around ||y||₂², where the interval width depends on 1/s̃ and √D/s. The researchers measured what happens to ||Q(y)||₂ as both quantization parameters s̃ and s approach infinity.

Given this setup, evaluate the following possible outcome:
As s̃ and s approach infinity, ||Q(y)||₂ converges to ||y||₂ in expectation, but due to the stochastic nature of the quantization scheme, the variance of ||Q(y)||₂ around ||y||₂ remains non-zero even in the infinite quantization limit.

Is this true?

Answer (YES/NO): NO